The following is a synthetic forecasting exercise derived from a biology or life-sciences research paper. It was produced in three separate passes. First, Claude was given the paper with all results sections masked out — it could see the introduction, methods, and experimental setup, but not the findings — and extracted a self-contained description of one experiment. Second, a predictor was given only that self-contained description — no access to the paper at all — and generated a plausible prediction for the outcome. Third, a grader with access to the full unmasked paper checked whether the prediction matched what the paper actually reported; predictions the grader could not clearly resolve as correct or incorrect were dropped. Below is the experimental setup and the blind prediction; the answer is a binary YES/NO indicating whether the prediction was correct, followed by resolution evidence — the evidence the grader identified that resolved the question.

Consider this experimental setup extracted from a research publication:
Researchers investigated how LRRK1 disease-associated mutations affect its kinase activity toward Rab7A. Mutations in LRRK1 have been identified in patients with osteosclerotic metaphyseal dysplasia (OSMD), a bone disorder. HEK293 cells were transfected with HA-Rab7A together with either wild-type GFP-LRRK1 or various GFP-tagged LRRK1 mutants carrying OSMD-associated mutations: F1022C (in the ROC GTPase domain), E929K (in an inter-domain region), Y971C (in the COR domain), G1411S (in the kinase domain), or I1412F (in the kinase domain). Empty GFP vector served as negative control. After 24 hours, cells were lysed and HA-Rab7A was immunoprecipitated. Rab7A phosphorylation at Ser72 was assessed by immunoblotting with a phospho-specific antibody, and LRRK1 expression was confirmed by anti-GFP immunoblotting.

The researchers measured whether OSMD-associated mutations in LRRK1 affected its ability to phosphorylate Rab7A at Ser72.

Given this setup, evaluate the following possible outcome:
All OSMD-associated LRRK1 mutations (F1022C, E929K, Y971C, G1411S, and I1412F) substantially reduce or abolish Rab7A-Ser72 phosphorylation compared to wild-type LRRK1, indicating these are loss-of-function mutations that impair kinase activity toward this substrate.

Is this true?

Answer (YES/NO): NO